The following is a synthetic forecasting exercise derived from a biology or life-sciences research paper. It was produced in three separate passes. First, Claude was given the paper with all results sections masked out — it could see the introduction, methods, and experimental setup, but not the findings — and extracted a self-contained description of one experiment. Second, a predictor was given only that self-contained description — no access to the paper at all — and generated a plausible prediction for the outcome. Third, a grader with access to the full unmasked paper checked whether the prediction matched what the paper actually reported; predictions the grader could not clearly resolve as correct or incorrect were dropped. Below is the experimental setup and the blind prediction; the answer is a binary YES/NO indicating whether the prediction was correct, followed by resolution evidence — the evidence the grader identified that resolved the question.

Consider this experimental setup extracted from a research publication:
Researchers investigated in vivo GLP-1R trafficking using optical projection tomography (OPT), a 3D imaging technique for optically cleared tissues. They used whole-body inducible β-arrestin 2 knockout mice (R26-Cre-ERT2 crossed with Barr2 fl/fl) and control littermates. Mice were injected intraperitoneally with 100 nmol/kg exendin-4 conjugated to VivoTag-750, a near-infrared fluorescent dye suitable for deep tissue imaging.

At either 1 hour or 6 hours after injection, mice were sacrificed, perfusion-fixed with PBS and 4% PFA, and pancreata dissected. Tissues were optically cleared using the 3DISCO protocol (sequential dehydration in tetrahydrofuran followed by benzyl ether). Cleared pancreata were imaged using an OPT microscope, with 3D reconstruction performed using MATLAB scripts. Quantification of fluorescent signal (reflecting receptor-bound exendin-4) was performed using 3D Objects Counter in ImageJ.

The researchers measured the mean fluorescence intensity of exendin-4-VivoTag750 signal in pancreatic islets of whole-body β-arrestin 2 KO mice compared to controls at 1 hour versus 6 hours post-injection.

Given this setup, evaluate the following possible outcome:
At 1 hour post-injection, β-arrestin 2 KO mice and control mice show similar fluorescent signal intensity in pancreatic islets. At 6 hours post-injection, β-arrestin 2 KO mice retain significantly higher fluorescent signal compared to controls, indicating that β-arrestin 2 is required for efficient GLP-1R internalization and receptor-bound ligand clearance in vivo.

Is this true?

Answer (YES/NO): NO